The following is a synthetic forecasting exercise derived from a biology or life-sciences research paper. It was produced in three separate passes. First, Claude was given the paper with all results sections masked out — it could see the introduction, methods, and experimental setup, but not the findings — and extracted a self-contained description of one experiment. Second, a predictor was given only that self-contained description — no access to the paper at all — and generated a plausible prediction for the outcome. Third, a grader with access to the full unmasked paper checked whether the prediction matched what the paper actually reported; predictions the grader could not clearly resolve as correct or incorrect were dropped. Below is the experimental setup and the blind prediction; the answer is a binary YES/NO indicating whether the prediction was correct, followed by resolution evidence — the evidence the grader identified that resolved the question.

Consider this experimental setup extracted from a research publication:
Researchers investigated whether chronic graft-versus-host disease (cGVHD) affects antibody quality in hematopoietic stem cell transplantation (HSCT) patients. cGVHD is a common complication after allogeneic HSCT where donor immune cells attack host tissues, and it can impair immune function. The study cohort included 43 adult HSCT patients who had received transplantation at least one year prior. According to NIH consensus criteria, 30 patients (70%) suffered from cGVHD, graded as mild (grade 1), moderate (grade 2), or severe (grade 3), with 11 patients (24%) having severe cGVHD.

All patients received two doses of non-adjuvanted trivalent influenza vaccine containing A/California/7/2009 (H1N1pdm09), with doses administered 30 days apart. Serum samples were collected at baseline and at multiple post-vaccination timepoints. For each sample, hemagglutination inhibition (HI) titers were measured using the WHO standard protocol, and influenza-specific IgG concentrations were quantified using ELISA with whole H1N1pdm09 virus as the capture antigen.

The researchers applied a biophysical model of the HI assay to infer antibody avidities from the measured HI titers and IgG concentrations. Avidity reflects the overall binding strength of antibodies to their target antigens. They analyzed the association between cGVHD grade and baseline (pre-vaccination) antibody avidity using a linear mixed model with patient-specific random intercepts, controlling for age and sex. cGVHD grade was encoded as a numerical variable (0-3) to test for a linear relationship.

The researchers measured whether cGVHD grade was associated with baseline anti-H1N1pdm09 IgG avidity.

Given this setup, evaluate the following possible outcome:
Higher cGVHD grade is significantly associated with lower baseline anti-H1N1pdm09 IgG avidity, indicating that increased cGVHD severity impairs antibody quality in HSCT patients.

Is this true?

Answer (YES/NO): NO